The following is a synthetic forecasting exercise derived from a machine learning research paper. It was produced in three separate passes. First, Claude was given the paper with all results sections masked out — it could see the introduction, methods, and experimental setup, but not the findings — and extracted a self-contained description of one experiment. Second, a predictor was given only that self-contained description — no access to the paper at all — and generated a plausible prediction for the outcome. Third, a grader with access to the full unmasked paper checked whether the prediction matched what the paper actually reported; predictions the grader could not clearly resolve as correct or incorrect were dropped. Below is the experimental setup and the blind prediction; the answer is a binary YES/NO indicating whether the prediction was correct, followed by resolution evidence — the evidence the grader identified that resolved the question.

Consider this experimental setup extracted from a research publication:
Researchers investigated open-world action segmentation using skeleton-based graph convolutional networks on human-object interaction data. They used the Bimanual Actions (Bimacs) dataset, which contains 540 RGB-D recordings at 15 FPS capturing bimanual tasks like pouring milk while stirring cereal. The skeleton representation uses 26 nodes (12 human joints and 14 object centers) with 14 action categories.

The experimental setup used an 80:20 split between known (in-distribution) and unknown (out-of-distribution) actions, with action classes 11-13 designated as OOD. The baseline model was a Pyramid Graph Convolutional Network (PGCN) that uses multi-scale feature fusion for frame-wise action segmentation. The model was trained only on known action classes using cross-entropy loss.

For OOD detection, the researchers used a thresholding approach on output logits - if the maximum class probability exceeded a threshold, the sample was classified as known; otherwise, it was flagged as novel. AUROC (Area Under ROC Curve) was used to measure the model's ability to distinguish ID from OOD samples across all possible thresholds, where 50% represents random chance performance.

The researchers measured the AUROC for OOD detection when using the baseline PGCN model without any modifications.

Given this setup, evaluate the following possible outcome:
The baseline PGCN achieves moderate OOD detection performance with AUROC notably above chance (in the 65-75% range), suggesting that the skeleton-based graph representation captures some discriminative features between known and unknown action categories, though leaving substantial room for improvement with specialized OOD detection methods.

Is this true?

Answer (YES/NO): NO